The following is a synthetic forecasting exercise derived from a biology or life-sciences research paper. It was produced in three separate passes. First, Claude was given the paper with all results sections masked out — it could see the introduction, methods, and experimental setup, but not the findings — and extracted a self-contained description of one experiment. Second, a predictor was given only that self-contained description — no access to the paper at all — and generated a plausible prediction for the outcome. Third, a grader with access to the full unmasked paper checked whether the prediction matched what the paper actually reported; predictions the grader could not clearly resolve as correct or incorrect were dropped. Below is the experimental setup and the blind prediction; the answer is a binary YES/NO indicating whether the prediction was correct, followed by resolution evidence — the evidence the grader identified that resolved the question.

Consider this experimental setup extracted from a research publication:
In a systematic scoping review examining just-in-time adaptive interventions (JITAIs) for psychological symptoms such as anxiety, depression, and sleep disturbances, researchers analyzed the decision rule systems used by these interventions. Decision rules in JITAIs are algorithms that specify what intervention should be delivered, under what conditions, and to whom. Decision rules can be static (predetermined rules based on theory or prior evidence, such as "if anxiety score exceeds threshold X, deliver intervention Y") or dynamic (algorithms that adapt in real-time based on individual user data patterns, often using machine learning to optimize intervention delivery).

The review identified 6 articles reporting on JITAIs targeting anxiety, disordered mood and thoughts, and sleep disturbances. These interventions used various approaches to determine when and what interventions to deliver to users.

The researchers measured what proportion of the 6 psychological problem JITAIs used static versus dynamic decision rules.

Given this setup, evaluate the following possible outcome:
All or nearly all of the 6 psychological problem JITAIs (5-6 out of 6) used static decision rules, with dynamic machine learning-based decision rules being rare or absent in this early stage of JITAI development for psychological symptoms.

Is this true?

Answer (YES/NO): YES